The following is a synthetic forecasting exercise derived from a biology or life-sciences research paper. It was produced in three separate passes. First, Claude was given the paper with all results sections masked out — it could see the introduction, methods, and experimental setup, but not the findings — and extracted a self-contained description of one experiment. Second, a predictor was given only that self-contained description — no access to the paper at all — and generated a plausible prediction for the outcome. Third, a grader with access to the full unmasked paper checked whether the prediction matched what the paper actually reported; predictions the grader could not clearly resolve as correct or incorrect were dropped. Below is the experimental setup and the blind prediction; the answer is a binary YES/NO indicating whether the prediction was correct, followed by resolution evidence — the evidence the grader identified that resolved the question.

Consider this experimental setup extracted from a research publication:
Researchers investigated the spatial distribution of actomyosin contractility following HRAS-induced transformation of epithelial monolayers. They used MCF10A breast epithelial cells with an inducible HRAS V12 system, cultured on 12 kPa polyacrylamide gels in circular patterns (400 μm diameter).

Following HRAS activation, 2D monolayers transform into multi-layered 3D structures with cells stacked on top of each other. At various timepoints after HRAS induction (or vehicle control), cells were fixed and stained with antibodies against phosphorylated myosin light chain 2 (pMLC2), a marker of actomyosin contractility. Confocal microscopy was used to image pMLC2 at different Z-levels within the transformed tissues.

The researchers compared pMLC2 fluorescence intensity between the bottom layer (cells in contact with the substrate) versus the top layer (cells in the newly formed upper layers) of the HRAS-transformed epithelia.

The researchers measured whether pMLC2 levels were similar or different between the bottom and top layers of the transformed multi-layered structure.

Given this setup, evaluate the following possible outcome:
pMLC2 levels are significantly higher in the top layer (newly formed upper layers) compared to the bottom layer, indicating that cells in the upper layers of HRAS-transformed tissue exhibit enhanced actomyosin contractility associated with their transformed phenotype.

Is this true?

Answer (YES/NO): NO